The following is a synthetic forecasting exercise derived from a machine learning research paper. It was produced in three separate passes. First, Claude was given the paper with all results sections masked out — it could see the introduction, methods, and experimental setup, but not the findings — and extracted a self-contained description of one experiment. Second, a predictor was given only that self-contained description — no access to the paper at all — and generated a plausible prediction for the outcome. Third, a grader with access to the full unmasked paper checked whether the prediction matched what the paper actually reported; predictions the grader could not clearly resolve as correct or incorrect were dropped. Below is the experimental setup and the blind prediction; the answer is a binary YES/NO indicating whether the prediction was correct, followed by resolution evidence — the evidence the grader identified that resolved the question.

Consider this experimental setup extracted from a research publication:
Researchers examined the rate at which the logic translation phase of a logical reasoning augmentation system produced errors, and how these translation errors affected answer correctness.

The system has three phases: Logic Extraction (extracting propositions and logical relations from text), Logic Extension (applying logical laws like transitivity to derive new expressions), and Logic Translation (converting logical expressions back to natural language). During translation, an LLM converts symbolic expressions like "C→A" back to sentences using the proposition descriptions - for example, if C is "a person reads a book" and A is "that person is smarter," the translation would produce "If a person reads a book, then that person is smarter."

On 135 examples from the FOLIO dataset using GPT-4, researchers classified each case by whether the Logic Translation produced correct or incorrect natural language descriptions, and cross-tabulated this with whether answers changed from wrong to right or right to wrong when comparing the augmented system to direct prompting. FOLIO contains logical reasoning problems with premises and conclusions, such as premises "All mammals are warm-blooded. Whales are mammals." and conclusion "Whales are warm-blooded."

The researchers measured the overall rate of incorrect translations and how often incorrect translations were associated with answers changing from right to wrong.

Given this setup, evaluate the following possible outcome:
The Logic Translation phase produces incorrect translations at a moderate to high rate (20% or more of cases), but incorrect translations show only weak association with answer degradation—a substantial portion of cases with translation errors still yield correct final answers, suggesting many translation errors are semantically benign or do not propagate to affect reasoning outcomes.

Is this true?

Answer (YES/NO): NO